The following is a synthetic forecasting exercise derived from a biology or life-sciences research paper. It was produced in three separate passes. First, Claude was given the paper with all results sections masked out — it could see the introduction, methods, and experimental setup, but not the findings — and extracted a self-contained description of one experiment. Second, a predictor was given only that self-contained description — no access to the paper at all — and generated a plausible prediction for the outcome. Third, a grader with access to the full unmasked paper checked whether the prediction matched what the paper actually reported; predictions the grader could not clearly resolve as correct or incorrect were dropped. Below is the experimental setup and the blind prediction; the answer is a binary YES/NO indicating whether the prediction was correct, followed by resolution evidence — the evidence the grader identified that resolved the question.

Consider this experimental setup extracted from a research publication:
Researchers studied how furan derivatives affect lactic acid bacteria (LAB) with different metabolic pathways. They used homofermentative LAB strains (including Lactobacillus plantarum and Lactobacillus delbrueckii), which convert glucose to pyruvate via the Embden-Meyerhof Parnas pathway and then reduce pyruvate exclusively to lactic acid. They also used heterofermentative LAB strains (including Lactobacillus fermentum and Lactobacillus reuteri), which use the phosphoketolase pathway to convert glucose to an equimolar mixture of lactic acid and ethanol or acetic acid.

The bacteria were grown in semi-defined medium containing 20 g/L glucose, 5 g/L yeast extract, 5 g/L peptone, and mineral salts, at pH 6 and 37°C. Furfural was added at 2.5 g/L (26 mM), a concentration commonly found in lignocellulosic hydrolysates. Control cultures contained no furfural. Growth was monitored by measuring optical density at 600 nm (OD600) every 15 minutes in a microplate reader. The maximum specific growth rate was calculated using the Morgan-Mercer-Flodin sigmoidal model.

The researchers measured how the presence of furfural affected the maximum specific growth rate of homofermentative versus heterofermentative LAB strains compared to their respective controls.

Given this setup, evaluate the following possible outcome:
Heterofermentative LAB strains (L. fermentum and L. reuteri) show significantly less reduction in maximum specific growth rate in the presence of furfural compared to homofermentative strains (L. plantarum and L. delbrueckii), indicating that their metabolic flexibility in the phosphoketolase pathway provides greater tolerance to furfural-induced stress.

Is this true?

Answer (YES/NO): NO